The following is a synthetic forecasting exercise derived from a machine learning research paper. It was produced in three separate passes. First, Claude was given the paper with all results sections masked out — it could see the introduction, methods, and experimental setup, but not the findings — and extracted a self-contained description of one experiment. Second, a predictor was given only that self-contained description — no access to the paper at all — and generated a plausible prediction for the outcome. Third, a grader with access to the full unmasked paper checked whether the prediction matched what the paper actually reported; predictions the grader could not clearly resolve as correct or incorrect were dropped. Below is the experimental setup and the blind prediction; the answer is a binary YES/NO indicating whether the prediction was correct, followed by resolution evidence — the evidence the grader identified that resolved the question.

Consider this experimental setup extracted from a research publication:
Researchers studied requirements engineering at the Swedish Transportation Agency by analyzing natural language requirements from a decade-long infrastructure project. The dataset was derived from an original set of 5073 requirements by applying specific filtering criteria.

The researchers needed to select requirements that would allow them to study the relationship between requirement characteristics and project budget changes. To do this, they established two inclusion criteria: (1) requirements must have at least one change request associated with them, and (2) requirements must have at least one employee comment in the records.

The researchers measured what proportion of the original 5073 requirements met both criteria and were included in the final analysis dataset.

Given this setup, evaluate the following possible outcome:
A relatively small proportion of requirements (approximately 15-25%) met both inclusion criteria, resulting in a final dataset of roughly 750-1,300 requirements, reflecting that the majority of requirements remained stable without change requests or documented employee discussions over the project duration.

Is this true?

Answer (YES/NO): NO